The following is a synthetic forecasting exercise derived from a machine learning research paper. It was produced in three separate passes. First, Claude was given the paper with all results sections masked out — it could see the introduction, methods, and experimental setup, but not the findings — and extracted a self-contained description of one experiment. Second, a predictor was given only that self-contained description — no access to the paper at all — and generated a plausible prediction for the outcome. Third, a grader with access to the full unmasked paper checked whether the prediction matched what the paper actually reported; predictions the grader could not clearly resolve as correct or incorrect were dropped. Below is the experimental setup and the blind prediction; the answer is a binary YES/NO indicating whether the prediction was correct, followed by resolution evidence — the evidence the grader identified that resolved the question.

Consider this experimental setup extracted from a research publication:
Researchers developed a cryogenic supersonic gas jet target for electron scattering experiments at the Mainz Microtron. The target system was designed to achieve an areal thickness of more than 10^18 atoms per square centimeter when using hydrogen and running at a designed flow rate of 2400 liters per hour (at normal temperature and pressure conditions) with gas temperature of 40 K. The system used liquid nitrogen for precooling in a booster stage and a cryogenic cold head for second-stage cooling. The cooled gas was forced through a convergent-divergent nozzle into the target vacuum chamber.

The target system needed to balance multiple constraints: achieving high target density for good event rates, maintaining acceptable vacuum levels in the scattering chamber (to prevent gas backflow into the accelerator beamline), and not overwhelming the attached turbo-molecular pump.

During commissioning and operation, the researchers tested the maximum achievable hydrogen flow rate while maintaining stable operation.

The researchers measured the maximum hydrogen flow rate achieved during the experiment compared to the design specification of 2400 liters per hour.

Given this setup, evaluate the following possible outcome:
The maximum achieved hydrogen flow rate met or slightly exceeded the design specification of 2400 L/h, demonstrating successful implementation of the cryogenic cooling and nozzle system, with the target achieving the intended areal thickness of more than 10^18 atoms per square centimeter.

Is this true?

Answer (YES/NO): NO